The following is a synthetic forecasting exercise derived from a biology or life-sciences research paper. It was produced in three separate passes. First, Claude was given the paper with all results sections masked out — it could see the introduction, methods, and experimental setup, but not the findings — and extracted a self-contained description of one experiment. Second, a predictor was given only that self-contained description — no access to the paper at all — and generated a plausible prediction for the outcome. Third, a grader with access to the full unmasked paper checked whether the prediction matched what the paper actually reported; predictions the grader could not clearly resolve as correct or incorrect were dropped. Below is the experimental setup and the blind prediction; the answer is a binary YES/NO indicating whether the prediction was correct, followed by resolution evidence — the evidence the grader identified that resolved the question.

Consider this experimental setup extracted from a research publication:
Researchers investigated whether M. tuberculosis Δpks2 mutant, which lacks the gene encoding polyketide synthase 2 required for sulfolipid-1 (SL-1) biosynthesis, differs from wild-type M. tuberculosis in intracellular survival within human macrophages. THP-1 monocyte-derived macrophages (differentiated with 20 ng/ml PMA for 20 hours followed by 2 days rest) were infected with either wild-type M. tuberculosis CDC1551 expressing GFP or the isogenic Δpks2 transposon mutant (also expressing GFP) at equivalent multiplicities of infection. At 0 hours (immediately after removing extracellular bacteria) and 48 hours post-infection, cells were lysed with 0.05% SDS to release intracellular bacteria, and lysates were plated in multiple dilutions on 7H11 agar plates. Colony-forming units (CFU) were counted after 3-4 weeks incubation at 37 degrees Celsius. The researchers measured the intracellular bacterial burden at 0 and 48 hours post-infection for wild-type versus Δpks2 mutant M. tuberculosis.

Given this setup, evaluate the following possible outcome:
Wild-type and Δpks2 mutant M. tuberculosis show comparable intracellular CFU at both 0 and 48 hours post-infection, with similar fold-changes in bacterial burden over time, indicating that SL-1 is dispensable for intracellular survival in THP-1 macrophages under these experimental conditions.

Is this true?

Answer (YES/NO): NO